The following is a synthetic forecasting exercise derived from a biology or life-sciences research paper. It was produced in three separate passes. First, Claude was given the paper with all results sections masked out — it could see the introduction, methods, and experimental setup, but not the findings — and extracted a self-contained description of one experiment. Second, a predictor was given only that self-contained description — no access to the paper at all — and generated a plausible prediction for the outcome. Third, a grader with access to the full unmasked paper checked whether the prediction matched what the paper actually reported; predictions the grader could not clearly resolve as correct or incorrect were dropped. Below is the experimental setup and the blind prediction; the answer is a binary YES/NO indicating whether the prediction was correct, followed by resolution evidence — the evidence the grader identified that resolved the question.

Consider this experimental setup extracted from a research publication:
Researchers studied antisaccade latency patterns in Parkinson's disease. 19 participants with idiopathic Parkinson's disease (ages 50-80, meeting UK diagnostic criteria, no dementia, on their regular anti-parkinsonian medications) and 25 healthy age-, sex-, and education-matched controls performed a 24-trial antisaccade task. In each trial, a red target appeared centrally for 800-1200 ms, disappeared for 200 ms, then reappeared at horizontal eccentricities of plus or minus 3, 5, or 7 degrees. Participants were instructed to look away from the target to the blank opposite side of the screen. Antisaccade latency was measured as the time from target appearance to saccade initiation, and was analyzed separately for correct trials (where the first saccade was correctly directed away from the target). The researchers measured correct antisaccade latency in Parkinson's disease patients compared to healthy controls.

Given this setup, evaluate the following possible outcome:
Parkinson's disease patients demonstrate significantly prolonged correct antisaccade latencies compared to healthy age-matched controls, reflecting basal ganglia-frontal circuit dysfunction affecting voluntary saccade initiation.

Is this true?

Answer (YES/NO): NO